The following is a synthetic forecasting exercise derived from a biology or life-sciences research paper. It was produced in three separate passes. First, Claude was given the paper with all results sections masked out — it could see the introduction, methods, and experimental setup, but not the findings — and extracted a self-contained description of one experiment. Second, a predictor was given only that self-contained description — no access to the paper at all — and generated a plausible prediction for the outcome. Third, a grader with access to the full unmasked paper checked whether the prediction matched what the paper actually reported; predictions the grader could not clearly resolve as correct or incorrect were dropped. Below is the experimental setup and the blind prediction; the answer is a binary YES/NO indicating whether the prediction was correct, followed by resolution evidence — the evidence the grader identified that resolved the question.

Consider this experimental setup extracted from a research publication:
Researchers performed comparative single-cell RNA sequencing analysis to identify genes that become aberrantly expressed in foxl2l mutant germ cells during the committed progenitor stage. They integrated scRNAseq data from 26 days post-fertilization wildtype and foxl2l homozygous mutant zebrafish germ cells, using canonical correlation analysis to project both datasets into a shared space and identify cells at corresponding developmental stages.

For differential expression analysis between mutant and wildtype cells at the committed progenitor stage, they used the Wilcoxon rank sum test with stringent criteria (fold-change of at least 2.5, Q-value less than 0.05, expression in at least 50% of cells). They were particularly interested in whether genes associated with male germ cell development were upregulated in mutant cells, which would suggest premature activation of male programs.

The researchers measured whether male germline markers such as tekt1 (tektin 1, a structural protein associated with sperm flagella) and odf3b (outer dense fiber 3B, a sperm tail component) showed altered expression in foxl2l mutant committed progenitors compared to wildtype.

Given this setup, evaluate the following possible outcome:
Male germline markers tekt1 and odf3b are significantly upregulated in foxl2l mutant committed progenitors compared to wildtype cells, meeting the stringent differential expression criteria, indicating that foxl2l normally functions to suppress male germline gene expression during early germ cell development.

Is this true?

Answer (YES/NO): NO